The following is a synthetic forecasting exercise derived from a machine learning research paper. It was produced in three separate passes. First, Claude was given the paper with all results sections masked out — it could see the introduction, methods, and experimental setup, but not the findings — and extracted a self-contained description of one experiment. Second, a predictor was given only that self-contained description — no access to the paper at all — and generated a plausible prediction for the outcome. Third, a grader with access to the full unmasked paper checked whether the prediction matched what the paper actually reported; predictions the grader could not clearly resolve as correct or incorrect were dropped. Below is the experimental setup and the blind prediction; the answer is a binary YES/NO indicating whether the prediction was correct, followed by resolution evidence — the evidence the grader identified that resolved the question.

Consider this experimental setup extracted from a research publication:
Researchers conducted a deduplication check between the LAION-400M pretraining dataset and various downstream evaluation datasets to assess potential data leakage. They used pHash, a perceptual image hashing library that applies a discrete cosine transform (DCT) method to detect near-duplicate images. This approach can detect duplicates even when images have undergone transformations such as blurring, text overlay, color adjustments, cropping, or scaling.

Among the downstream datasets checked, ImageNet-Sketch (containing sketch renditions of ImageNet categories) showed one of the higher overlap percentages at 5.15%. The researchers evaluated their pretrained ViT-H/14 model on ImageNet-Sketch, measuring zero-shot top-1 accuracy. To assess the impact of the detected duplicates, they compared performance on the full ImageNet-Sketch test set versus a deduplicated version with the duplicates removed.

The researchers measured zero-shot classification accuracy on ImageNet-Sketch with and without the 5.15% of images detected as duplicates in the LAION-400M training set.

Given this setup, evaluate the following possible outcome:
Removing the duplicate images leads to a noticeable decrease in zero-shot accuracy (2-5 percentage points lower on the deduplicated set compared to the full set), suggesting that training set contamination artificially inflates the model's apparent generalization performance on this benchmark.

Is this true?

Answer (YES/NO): NO